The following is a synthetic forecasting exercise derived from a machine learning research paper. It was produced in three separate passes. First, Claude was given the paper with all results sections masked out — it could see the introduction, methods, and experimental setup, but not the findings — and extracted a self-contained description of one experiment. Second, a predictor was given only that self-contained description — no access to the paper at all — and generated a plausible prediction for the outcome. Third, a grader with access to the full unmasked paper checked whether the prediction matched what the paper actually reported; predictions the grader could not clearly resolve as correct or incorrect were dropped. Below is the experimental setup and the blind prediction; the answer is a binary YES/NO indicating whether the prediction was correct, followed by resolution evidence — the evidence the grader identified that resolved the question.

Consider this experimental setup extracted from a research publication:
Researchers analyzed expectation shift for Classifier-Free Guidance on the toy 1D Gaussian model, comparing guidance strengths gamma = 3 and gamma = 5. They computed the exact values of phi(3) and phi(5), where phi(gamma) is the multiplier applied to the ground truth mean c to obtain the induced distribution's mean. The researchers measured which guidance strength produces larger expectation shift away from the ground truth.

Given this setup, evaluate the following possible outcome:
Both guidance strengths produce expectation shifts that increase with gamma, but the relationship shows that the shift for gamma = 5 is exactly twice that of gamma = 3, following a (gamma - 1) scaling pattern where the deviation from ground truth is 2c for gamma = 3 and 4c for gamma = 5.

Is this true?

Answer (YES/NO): NO